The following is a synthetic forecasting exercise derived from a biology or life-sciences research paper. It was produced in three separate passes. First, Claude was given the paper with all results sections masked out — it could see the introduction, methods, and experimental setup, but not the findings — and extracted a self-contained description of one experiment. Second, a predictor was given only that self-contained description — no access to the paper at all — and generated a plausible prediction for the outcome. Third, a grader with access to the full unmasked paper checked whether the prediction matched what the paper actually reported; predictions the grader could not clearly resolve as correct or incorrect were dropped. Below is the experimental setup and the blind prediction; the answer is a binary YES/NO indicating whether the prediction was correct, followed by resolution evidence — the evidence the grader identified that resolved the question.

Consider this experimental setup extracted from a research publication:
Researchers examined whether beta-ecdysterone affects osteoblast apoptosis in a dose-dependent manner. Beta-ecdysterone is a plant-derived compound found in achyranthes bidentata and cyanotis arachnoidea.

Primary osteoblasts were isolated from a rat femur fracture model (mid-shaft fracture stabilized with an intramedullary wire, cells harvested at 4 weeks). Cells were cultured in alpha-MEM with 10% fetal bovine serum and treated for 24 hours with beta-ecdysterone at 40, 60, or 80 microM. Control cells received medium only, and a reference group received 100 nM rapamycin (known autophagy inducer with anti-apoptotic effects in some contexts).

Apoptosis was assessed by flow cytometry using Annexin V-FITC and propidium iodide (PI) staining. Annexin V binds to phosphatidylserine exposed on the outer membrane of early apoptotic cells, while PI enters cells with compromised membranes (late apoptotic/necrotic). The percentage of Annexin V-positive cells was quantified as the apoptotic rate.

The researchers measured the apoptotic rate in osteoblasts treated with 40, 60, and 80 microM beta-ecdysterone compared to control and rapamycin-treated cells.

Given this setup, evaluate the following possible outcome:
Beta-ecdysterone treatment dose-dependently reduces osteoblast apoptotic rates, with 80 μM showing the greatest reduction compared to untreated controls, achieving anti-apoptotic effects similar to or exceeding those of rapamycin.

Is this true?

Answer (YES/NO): YES